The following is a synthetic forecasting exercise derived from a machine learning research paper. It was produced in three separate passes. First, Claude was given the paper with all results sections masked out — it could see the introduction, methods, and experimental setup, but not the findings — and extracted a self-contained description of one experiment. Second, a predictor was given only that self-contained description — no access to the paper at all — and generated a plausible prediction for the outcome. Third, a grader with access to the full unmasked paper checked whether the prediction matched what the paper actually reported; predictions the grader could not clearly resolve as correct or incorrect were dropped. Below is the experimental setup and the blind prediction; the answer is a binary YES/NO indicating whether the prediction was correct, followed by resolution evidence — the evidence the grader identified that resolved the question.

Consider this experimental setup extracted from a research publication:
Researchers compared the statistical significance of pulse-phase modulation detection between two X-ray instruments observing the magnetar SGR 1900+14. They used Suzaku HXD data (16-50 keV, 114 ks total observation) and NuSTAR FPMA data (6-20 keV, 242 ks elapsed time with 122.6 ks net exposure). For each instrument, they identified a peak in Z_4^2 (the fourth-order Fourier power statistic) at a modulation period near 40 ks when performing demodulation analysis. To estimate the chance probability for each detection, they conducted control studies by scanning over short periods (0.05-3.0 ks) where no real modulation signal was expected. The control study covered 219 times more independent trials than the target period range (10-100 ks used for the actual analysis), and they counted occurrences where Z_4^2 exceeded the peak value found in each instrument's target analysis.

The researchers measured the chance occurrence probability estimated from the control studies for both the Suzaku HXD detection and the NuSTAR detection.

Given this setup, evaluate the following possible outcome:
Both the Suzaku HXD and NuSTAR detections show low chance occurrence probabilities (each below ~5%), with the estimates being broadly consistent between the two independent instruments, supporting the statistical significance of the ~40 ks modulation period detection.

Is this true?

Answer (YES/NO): YES